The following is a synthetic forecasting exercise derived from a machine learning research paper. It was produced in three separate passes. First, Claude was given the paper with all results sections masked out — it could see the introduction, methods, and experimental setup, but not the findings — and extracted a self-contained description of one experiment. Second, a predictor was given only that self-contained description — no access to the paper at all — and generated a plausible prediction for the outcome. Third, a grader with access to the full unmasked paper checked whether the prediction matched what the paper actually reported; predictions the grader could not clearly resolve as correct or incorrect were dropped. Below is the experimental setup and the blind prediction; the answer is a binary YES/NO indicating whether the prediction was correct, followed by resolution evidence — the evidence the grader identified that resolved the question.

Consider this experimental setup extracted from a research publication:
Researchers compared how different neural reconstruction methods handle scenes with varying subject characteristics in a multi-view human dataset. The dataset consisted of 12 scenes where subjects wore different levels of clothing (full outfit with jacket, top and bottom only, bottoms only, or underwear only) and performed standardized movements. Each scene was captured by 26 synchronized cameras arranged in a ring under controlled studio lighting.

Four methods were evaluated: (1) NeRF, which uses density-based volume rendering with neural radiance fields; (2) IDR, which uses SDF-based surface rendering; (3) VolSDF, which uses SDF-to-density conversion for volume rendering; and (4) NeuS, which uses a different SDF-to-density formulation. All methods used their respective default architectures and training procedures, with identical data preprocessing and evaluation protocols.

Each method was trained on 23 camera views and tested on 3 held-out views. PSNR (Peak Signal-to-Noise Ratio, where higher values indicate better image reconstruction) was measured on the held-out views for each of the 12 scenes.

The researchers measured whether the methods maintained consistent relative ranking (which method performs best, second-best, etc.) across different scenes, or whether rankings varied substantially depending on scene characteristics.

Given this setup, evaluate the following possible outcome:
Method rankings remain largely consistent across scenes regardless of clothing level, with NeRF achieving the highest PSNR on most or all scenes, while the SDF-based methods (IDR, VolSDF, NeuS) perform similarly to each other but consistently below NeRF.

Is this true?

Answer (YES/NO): NO